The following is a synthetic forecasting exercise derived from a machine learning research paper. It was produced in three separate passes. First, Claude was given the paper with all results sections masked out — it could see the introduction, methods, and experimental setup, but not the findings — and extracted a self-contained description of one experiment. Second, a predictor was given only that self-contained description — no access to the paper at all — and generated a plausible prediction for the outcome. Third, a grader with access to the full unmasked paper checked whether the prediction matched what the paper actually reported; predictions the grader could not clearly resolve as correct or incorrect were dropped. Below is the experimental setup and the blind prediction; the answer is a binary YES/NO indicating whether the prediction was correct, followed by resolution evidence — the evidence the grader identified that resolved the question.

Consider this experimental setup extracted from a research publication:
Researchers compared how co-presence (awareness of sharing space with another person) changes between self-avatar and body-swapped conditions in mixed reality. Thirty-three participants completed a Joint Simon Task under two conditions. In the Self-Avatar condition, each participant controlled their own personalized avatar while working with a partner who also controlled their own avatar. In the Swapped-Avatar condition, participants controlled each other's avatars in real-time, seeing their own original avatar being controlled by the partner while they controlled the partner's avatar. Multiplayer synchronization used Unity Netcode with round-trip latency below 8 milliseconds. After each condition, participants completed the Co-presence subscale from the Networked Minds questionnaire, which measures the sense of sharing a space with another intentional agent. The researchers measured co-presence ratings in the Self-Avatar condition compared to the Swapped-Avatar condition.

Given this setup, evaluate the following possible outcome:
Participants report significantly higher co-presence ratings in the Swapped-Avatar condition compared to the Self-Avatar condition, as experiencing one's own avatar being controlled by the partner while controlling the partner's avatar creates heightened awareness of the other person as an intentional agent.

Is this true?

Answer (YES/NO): YES